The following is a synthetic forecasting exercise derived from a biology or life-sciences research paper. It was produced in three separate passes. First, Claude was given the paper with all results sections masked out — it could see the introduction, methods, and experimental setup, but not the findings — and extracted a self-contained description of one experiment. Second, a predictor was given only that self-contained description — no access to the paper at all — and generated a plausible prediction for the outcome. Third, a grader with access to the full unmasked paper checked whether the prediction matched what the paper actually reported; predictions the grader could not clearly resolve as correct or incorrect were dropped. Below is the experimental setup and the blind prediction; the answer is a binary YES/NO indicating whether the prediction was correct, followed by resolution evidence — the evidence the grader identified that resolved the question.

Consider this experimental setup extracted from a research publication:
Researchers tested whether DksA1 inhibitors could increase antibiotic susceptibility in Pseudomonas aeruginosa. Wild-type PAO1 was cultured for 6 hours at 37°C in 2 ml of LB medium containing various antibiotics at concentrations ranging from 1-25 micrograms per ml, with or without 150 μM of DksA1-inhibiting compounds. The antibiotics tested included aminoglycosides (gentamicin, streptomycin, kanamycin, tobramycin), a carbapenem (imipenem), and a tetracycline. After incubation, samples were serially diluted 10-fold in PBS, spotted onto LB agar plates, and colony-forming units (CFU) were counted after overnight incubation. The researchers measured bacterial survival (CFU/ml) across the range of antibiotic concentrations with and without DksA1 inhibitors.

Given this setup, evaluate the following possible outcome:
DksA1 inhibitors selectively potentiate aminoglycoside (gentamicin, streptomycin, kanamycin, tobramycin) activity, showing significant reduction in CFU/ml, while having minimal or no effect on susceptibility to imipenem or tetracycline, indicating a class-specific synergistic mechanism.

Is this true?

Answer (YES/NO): NO